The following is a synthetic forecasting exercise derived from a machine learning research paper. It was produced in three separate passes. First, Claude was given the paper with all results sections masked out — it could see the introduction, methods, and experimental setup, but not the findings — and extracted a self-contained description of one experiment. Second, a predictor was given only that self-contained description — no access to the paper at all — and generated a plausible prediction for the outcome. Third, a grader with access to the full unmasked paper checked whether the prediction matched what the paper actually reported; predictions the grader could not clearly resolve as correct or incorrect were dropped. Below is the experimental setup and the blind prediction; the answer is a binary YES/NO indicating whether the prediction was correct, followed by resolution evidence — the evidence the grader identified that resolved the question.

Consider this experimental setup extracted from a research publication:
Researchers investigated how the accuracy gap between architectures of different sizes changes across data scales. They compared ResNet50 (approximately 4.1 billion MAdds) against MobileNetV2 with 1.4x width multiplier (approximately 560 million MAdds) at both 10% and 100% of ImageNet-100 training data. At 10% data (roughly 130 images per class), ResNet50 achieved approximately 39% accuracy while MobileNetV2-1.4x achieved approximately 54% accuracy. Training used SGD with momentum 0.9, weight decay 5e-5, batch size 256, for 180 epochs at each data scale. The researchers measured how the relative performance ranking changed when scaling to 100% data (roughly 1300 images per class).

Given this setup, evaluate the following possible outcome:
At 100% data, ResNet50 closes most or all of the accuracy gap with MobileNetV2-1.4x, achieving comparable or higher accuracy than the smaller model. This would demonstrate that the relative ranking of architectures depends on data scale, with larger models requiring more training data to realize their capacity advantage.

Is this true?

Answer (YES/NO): YES